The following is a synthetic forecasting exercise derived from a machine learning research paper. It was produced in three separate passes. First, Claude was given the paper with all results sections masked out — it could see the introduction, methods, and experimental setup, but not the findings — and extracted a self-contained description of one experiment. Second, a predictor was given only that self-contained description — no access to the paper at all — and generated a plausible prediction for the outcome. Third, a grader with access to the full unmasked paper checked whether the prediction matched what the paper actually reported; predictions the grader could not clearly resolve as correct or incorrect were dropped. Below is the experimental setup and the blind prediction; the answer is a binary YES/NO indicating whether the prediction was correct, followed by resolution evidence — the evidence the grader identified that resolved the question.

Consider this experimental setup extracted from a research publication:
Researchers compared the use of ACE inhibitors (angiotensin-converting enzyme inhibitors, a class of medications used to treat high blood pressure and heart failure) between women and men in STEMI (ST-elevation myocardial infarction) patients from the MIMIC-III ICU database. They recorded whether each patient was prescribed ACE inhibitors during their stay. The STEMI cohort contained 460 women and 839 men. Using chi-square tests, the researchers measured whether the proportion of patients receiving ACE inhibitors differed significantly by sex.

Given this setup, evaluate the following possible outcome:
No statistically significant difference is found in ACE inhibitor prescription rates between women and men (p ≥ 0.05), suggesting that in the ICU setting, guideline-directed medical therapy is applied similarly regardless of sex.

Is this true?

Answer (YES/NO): NO